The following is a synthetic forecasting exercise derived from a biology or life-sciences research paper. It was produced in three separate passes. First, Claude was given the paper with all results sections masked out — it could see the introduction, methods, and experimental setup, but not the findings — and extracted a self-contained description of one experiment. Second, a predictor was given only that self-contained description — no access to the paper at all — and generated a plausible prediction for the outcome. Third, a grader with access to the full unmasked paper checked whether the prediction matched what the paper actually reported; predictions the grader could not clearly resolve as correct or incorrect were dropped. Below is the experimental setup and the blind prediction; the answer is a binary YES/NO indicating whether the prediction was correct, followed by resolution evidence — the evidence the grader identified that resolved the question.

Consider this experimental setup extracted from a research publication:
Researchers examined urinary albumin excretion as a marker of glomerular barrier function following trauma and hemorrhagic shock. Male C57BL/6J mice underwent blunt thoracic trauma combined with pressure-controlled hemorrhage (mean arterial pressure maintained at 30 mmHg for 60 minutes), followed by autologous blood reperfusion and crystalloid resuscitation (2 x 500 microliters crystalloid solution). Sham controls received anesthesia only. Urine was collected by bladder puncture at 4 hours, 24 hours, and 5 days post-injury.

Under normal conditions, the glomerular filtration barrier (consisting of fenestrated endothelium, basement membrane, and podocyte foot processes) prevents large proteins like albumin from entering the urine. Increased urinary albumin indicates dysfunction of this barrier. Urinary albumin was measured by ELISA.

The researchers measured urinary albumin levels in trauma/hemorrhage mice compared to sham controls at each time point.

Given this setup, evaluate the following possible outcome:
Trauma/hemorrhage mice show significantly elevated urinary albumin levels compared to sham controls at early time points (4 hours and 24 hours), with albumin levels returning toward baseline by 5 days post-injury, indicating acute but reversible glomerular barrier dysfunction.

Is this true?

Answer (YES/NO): YES